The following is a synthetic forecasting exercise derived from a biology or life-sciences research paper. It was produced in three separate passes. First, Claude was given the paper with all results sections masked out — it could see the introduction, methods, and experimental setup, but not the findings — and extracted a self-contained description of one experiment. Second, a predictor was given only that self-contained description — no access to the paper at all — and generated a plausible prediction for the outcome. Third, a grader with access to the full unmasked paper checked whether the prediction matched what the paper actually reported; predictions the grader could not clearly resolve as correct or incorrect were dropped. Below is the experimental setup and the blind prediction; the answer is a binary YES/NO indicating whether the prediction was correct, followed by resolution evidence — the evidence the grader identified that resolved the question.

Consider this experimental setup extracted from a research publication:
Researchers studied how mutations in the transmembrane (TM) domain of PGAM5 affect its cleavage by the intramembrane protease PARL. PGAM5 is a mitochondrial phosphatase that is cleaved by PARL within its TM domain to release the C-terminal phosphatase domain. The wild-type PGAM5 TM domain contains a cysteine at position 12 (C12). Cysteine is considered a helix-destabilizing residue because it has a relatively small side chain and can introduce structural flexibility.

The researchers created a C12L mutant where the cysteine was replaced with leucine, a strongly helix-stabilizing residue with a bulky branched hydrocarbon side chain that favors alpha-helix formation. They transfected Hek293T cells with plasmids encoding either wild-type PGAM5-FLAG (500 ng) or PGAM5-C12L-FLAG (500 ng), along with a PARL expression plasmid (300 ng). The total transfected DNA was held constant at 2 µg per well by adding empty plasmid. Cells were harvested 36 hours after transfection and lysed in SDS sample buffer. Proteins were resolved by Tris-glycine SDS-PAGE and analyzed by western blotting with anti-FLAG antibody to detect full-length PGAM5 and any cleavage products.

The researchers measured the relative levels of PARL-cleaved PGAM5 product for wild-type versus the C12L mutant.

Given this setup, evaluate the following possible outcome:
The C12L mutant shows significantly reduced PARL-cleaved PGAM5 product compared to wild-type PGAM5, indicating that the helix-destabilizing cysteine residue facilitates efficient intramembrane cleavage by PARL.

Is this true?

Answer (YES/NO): NO